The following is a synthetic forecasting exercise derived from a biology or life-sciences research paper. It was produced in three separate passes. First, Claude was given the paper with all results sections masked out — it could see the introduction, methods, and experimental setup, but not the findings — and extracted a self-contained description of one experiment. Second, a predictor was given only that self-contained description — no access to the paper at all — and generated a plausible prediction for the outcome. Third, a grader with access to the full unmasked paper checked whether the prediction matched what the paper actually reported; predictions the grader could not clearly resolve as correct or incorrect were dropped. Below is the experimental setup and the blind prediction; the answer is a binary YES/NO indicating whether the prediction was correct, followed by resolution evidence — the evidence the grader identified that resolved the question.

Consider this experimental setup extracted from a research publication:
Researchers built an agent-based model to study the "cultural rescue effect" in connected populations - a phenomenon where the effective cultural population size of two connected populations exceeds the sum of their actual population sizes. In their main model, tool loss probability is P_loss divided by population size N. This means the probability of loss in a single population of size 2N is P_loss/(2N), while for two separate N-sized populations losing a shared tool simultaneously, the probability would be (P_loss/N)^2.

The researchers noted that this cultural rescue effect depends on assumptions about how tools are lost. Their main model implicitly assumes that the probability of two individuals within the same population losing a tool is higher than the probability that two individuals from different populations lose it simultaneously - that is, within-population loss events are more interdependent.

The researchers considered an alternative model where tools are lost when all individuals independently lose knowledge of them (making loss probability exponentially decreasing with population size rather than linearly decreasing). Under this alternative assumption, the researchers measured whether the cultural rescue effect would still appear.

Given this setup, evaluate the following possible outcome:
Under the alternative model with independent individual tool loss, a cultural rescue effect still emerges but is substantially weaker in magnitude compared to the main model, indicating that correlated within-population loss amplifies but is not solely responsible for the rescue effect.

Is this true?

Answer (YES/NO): NO